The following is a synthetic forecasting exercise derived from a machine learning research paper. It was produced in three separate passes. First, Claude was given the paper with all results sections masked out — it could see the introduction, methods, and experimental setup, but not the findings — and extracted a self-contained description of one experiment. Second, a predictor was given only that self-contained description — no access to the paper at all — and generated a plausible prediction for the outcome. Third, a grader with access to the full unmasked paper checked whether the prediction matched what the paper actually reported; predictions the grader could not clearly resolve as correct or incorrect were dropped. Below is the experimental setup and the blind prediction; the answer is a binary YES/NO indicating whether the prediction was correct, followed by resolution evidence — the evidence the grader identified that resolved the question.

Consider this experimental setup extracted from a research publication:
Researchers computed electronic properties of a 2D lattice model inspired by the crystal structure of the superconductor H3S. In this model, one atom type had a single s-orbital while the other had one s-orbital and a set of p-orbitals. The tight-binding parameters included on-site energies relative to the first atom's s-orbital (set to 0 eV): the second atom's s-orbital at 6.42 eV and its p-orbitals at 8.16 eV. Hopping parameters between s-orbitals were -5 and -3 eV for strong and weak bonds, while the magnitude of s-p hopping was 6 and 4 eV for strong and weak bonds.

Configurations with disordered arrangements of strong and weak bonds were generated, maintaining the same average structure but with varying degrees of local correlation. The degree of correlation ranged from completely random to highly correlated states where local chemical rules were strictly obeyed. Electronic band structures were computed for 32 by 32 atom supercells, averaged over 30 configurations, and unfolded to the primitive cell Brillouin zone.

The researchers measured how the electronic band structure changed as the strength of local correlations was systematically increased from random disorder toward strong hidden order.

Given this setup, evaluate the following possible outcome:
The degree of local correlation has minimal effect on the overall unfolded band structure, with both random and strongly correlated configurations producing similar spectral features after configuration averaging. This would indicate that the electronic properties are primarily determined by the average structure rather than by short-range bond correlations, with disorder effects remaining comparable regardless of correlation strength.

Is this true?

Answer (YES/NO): NO